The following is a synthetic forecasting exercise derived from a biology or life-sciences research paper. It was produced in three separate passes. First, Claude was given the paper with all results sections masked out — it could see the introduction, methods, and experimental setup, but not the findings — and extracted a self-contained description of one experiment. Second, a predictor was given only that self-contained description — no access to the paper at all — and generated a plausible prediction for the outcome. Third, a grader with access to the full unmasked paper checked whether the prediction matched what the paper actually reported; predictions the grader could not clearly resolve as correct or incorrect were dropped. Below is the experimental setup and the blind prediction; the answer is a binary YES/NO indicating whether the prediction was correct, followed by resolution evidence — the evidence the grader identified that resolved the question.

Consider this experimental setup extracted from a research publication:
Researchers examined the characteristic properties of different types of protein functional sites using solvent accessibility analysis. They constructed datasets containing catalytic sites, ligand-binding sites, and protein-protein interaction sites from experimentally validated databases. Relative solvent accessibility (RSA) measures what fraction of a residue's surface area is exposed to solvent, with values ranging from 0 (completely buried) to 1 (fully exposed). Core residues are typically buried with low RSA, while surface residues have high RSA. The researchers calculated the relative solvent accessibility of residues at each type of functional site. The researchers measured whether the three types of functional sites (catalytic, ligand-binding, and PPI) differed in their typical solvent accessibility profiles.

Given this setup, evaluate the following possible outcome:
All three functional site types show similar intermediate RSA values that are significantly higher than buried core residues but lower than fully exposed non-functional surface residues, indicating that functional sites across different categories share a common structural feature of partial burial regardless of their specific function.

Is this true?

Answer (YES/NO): NO